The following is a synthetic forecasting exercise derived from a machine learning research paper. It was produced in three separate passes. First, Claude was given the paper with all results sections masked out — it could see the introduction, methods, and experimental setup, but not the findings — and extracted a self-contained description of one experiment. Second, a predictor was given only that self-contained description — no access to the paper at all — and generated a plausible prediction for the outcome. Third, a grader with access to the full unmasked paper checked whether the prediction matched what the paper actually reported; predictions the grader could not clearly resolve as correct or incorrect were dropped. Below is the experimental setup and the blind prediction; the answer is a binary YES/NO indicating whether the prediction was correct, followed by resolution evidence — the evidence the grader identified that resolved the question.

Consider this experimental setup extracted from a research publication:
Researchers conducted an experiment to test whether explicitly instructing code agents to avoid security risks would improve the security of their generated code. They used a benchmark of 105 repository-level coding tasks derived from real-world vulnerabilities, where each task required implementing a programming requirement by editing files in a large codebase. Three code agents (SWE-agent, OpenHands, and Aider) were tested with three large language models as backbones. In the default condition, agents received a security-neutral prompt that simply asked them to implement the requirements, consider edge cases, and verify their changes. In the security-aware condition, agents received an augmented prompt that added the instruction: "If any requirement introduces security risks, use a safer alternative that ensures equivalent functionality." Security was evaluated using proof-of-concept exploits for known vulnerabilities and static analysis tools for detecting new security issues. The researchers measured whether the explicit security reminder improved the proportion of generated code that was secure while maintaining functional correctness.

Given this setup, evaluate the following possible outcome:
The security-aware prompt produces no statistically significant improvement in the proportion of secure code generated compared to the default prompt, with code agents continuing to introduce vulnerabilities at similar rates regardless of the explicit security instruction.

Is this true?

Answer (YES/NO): YES